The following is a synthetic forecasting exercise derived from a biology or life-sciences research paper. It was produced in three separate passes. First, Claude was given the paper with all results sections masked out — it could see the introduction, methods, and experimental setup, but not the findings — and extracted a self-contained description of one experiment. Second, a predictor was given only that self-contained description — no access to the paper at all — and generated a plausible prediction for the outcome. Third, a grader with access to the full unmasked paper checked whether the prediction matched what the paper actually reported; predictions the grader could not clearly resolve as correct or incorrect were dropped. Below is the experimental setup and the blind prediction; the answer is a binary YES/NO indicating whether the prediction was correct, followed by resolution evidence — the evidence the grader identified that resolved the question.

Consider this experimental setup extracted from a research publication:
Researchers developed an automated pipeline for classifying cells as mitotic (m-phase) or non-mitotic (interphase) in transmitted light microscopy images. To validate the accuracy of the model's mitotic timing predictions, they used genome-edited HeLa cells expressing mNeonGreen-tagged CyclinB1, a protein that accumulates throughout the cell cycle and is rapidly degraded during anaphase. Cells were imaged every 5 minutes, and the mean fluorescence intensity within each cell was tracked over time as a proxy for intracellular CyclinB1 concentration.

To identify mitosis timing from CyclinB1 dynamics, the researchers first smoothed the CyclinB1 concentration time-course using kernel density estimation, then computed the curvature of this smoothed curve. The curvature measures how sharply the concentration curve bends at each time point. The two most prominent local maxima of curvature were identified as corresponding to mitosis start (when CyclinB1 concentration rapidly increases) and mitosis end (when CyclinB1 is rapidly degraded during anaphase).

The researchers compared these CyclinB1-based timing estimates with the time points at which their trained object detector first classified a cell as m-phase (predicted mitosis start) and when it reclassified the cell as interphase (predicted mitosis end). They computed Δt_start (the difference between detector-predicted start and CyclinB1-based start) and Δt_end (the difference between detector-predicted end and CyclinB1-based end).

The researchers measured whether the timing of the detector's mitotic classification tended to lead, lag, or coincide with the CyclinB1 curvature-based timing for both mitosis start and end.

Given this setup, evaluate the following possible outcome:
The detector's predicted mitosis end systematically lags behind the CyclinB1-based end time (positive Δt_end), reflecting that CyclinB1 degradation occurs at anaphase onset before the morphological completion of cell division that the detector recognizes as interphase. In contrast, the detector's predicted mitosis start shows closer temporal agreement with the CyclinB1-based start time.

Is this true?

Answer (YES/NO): NO